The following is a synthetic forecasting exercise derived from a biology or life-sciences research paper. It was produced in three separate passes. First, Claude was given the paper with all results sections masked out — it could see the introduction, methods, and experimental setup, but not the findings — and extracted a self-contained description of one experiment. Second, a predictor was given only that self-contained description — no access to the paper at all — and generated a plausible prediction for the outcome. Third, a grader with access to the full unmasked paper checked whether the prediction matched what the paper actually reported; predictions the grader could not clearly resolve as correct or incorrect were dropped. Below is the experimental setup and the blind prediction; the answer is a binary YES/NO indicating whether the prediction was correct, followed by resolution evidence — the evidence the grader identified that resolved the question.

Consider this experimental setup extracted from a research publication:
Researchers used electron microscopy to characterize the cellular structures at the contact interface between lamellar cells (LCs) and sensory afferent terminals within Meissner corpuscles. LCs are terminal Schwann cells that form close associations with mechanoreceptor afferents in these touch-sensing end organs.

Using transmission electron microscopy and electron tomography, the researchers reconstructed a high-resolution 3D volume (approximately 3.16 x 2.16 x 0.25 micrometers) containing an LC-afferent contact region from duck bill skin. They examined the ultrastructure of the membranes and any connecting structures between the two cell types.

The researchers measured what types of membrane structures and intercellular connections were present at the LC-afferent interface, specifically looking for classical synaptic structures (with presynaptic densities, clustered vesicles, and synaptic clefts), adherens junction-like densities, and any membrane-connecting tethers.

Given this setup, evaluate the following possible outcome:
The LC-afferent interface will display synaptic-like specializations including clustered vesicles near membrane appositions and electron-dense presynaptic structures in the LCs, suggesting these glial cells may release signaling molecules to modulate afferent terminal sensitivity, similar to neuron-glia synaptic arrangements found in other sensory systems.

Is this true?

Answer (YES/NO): NO